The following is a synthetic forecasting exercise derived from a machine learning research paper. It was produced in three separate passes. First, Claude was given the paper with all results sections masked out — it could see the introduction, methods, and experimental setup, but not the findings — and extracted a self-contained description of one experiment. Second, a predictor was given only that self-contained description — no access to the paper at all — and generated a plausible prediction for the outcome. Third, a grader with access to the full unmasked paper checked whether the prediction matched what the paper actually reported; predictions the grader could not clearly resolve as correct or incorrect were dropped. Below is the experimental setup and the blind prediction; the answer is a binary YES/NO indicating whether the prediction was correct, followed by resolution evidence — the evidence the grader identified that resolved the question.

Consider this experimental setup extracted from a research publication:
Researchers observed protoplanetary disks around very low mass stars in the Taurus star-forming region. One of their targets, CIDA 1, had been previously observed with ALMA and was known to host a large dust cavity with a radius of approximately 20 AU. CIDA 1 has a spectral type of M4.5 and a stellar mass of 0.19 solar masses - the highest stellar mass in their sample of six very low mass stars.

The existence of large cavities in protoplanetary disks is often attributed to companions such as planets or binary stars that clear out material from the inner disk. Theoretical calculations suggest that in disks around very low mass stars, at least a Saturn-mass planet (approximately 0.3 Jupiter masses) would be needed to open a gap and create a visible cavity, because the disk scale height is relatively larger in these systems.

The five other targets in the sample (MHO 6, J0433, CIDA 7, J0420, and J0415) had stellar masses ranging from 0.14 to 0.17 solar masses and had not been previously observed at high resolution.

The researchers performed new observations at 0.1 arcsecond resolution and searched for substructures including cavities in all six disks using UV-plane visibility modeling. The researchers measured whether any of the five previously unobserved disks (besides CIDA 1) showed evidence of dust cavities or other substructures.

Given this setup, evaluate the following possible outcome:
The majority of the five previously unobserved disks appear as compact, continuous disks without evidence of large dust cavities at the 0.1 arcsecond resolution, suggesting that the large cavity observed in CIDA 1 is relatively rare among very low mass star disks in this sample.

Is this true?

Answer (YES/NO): YES